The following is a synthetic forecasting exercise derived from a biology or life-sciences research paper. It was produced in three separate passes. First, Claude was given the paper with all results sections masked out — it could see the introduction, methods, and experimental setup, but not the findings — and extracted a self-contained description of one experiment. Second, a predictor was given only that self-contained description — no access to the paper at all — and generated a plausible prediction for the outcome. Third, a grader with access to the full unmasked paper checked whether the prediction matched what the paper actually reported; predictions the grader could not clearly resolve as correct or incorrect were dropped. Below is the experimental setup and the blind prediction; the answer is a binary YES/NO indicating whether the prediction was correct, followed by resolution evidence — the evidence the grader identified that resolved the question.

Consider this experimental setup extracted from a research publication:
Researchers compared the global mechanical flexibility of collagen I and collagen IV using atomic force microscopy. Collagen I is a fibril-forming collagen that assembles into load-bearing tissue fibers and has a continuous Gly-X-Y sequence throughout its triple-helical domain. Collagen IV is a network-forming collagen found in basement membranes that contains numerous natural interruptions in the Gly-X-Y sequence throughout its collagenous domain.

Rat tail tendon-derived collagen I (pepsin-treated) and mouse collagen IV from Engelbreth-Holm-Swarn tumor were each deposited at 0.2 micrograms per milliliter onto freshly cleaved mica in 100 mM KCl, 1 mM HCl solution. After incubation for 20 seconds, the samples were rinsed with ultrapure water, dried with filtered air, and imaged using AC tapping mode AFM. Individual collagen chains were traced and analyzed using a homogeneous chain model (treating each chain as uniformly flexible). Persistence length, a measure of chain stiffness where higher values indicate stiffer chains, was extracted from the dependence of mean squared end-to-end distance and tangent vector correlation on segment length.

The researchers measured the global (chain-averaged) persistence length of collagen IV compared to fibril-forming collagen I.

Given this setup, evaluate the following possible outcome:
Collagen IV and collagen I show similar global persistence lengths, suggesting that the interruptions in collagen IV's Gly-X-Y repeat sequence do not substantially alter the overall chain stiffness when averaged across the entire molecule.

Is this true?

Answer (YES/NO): NO